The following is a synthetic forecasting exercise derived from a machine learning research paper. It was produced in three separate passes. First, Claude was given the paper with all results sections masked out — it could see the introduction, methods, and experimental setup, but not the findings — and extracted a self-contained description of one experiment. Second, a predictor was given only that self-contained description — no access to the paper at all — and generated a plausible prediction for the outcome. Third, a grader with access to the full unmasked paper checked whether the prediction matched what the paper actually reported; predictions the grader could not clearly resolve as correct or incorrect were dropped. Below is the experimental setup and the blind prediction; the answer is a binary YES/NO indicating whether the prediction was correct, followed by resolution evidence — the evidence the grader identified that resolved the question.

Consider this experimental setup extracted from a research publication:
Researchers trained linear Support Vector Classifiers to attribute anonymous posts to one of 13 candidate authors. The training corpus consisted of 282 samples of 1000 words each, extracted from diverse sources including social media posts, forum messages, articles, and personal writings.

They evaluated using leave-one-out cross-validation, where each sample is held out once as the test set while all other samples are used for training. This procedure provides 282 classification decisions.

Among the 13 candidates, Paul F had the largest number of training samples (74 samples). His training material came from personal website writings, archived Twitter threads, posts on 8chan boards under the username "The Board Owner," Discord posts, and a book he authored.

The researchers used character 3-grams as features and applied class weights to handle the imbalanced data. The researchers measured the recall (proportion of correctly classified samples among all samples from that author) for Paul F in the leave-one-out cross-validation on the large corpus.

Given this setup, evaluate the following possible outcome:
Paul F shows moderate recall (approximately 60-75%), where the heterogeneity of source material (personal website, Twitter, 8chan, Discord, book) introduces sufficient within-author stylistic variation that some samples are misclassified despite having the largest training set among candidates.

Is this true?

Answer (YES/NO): NO